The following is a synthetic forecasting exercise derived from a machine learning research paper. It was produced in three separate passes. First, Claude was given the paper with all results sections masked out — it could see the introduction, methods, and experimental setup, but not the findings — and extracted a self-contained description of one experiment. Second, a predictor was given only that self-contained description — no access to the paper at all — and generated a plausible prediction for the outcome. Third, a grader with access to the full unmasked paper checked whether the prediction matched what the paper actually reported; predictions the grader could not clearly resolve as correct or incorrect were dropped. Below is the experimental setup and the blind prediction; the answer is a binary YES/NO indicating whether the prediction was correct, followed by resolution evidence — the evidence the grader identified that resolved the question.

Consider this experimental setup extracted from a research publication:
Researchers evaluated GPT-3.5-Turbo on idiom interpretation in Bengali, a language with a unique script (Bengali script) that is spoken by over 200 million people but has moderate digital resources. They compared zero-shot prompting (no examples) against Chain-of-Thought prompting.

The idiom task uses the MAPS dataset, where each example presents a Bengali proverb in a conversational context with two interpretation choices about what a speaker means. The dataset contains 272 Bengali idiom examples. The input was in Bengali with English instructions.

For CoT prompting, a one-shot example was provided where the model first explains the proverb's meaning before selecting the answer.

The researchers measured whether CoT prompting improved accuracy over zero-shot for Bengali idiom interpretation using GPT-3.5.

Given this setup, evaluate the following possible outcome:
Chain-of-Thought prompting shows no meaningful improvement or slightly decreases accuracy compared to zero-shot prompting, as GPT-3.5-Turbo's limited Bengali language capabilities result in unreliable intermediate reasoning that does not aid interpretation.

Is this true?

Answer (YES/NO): NO